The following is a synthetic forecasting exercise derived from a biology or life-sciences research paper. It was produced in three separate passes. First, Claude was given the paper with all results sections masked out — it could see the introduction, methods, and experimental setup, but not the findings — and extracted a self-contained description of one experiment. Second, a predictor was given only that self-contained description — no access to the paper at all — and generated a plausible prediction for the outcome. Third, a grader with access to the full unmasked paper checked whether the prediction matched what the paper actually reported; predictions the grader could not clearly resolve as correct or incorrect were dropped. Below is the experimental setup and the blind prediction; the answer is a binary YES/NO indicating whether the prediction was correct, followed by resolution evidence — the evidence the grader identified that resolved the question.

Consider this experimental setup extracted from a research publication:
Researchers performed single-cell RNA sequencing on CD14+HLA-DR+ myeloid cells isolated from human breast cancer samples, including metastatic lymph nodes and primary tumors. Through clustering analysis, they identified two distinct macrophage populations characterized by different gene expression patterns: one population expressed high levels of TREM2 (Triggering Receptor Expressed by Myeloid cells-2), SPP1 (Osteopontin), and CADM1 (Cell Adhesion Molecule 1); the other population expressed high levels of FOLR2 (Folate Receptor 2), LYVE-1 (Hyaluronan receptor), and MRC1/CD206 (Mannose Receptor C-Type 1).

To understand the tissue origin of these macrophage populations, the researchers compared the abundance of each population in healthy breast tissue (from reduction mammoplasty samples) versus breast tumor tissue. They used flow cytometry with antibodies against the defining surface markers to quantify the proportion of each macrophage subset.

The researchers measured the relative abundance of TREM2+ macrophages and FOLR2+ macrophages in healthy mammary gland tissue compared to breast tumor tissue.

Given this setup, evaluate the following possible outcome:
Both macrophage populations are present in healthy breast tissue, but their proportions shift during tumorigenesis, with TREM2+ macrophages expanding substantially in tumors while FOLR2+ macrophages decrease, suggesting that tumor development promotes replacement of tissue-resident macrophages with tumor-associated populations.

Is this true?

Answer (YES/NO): YES